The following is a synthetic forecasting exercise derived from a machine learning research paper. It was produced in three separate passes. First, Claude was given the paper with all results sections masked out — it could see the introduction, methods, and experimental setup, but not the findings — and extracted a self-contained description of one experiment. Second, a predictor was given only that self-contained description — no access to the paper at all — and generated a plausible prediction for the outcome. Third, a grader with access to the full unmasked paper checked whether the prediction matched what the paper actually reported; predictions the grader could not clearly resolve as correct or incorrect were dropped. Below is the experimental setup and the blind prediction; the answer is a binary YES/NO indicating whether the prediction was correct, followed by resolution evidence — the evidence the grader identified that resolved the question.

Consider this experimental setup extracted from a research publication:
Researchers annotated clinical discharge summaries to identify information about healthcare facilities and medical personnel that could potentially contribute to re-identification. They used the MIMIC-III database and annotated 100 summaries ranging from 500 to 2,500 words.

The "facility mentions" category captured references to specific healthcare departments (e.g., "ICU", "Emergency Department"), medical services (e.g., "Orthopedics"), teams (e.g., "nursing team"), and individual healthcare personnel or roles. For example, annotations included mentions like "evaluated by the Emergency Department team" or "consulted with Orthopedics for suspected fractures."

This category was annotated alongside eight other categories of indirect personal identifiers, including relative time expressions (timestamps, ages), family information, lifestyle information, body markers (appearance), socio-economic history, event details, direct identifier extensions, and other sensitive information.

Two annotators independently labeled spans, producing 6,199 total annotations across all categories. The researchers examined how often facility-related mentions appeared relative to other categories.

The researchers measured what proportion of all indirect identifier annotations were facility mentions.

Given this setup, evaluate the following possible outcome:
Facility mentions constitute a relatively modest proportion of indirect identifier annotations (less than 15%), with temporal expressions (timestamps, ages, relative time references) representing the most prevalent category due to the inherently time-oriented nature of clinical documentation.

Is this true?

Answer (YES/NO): NO